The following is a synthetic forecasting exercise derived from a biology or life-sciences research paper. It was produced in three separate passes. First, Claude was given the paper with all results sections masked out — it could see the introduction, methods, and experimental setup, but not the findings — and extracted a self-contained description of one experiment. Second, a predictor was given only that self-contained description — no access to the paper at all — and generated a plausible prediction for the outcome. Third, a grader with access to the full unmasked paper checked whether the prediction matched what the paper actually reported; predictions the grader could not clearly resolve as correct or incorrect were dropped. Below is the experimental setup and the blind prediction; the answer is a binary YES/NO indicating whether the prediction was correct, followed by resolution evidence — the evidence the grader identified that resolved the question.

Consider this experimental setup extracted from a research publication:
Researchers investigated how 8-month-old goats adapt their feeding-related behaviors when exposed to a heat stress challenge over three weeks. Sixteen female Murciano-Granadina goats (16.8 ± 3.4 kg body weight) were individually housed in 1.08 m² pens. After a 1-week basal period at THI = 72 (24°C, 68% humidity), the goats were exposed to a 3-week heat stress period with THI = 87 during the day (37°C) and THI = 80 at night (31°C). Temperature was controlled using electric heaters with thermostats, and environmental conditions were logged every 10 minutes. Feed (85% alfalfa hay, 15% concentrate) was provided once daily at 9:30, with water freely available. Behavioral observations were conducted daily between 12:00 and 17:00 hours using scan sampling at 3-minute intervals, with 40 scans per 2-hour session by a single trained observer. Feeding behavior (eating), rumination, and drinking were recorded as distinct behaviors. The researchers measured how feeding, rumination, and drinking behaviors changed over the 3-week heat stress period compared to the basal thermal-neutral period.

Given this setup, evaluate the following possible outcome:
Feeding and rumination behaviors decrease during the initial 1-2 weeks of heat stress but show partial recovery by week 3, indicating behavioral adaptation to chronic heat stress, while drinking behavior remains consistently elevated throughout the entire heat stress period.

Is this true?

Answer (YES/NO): NO